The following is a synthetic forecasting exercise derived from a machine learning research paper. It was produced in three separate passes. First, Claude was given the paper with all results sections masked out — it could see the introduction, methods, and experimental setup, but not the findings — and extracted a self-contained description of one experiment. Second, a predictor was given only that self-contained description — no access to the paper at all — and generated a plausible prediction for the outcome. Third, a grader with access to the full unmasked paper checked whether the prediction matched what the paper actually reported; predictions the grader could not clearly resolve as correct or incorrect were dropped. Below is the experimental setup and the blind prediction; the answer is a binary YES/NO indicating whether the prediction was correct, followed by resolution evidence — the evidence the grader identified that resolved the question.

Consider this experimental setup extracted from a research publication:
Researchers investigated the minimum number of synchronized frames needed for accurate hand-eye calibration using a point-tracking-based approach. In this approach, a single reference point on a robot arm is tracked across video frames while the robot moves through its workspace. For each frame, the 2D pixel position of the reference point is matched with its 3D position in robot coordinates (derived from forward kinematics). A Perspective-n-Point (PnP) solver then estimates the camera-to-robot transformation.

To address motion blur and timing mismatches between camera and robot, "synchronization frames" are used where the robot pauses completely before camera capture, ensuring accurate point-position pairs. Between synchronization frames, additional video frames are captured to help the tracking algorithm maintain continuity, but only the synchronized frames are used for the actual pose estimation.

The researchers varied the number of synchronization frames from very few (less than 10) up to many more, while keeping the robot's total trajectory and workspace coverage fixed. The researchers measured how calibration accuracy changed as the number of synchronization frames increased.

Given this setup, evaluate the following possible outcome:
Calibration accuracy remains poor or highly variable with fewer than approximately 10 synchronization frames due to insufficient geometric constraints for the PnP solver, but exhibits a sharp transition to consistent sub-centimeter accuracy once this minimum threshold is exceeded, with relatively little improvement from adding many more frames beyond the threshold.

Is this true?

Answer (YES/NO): NO